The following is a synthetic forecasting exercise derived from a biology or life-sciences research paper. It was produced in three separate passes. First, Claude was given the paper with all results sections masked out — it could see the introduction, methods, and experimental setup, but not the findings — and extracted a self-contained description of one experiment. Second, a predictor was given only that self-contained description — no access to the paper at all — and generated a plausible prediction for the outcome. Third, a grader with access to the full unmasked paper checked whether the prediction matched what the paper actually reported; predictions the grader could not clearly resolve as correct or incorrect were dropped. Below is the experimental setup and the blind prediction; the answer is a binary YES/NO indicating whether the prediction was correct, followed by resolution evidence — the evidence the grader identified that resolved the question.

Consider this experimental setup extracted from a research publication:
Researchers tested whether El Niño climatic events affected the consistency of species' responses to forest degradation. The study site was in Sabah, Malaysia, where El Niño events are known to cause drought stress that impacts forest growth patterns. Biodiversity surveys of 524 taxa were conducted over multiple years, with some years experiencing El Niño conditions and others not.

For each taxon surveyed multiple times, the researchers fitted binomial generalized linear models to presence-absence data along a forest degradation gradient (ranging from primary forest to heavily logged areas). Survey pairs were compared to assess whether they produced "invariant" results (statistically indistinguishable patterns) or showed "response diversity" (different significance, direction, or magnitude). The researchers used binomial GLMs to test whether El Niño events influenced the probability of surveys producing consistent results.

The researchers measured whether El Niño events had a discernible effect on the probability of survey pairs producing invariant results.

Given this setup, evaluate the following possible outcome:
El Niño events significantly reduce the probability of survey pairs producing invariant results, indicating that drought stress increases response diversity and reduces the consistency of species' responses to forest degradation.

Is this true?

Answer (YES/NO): NO